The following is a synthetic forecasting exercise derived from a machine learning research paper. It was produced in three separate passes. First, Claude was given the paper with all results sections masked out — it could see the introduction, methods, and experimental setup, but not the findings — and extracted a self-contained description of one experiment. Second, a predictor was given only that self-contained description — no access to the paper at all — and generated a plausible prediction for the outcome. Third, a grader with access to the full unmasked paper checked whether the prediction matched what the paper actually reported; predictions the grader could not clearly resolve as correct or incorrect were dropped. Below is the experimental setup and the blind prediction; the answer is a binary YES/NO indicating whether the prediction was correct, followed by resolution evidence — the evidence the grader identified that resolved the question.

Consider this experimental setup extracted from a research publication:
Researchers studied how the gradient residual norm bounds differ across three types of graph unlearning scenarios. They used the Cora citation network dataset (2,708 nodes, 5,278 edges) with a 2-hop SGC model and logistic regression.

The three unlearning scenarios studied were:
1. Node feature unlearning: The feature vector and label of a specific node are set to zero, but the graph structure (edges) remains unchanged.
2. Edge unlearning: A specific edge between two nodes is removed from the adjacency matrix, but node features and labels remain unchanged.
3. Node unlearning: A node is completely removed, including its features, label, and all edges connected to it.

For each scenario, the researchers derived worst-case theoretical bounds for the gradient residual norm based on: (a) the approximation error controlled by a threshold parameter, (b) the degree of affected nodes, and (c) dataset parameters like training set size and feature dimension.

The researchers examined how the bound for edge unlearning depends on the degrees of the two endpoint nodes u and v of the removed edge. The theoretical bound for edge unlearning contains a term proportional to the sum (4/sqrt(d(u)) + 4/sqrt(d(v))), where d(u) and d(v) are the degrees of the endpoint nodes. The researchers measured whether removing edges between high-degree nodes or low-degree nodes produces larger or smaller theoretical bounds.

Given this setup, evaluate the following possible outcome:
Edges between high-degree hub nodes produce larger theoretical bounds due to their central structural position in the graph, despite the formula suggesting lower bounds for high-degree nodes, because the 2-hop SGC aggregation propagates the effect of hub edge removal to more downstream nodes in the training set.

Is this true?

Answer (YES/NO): NO